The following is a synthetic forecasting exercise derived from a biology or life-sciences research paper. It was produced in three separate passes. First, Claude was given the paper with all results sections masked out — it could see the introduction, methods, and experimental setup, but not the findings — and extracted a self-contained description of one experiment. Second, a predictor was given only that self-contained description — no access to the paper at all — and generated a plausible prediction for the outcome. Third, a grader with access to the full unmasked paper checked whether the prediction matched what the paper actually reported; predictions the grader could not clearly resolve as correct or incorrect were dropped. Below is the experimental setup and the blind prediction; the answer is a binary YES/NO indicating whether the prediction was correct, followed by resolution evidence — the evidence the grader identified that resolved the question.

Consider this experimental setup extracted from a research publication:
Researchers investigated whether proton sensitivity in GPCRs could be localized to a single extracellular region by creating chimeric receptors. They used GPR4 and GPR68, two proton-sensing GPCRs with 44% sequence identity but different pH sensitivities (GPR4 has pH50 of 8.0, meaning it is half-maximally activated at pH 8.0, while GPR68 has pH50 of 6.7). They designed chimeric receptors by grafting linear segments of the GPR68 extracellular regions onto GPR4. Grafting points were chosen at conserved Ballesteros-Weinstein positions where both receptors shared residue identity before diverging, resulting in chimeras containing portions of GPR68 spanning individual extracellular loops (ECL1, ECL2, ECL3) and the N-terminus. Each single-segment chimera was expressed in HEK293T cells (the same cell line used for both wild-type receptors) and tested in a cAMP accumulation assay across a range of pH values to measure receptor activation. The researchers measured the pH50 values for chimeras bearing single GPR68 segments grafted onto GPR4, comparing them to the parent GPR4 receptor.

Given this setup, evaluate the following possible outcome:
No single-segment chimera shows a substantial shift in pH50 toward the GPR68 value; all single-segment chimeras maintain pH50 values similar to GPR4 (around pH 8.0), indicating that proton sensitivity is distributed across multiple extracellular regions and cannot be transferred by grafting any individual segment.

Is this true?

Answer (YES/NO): YES